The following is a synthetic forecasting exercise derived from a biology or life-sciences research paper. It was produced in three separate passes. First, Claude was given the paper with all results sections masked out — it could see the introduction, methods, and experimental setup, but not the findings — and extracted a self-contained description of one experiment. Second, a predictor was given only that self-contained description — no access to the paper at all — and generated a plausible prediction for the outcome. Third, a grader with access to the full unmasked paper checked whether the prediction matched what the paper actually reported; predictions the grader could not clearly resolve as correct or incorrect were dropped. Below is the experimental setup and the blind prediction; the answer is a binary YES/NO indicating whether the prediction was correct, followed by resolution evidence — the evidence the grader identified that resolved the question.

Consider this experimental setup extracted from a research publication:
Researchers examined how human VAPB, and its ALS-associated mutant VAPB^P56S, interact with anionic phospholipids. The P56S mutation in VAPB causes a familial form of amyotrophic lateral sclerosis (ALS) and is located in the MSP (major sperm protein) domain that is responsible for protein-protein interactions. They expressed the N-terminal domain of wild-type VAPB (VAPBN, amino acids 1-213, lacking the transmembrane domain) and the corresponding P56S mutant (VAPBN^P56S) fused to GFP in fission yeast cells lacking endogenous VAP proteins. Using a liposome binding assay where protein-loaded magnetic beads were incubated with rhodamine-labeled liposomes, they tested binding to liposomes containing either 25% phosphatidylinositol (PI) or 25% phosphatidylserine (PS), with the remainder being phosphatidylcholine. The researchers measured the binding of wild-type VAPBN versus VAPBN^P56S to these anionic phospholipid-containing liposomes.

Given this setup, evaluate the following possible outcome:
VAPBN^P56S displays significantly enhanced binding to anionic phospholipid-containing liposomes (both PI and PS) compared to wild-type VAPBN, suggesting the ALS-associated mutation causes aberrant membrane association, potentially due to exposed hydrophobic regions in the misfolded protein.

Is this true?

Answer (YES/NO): NO